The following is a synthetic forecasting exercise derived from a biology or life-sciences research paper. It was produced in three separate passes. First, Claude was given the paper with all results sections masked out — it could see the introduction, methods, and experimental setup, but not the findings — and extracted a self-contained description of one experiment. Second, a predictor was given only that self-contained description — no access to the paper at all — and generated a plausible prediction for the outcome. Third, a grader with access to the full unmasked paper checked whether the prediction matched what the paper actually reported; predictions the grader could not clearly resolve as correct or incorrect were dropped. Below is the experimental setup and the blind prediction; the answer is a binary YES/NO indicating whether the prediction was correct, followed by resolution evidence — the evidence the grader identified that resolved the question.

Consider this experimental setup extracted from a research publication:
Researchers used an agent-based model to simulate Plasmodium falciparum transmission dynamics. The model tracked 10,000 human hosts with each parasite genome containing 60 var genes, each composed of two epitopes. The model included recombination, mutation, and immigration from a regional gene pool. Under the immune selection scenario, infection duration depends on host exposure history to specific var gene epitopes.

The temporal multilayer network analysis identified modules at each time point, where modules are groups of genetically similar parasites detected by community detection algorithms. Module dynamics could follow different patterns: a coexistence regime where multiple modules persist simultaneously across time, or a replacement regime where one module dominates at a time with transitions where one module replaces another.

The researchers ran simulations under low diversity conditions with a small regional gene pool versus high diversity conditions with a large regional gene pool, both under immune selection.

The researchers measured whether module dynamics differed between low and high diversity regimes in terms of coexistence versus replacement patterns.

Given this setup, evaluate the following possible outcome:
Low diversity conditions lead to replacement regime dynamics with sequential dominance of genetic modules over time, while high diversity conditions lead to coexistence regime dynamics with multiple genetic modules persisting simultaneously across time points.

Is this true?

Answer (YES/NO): YES